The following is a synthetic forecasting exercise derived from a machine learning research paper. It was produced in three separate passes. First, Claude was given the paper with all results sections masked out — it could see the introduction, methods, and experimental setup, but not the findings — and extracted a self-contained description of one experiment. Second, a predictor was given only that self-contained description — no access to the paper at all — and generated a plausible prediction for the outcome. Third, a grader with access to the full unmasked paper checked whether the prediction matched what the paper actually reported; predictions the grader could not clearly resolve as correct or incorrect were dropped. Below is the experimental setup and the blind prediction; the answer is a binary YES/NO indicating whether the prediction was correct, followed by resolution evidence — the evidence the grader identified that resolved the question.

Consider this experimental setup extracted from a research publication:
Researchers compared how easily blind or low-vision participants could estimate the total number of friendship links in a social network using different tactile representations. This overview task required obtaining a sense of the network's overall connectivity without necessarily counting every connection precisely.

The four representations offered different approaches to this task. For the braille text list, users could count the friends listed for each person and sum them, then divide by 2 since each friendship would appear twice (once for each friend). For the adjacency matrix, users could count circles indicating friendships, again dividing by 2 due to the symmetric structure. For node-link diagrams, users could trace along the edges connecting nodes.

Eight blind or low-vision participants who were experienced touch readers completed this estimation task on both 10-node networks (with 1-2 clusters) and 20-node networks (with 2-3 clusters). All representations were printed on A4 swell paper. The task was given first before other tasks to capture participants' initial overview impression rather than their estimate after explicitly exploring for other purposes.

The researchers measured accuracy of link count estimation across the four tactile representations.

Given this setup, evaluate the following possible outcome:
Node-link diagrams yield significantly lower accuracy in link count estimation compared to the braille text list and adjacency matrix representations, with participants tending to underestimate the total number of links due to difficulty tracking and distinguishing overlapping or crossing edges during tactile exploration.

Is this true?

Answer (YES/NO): NO